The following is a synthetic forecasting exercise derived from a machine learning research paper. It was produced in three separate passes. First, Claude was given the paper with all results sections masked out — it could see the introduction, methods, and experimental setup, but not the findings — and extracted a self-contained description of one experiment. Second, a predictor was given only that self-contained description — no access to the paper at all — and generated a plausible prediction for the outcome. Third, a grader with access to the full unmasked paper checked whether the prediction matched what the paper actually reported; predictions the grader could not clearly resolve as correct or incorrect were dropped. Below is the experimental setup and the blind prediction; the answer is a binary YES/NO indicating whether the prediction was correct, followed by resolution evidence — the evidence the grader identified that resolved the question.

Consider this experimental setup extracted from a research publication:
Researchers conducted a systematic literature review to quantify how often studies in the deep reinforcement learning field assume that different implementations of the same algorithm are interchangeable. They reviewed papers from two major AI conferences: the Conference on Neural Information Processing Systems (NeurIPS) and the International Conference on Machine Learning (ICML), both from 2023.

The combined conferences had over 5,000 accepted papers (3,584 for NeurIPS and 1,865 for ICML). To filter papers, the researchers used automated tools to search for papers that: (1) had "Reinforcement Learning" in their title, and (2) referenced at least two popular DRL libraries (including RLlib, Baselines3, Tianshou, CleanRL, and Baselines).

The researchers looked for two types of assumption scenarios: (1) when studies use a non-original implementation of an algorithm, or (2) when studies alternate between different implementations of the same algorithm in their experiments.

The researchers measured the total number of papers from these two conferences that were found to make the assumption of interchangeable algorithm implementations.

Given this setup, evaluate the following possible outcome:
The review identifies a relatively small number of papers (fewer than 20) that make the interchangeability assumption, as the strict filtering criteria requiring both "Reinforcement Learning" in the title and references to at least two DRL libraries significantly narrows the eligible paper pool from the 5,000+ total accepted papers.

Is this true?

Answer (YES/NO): YES